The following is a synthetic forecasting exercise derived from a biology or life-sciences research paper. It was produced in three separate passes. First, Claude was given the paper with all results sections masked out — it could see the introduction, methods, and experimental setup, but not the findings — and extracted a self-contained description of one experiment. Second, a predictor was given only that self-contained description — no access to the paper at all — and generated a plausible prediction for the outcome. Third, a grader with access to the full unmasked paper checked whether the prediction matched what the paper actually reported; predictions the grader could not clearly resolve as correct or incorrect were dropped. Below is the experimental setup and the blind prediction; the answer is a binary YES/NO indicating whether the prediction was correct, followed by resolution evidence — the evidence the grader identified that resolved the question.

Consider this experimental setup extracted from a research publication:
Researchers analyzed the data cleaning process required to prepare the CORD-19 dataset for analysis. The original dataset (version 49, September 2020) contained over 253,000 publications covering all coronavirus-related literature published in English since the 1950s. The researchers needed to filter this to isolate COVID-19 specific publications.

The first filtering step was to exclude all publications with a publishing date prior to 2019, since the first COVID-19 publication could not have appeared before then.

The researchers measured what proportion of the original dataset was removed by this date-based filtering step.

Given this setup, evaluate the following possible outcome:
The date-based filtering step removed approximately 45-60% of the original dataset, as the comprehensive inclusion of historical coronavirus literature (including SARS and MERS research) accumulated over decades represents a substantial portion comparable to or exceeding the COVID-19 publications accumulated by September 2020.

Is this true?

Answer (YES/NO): NO